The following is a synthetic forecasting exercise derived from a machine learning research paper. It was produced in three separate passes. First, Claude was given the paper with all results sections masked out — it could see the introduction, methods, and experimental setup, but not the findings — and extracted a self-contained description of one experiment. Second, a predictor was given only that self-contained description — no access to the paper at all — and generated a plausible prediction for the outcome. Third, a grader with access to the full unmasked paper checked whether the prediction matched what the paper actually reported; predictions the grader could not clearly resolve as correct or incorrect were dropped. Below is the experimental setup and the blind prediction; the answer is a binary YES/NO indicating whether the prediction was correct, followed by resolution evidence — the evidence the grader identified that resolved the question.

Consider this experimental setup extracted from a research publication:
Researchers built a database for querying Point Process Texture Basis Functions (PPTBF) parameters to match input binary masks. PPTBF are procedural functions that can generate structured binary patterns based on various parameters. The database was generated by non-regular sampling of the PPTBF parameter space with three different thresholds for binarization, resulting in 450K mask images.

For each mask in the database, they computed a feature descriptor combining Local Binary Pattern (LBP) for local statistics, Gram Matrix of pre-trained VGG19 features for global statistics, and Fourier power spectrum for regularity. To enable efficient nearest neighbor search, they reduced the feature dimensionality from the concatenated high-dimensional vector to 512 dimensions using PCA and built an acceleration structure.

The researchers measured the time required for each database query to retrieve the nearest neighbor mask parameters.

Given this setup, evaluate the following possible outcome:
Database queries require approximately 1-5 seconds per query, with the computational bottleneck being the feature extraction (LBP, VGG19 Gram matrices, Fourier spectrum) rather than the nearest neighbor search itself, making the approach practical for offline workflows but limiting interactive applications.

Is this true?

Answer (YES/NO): NO